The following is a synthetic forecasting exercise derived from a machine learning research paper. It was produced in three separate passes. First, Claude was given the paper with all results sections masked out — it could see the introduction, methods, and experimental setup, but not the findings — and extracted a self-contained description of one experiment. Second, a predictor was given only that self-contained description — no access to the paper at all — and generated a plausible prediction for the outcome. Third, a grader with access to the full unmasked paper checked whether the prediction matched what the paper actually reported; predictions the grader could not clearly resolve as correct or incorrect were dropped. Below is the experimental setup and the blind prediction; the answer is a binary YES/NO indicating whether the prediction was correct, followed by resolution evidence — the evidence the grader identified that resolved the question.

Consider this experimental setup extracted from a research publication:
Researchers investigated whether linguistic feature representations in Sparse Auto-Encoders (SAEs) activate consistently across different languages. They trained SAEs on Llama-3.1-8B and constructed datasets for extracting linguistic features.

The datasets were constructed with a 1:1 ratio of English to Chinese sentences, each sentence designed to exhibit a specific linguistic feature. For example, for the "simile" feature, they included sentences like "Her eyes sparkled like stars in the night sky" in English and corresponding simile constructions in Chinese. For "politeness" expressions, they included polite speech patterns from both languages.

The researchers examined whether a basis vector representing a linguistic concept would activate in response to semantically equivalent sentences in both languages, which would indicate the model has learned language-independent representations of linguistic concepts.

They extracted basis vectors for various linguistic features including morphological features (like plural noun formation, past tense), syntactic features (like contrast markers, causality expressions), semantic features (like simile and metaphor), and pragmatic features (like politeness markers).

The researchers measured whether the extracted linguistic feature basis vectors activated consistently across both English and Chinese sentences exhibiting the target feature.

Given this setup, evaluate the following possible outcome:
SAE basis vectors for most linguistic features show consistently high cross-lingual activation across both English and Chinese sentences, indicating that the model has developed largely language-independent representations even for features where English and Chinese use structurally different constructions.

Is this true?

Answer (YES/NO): NO